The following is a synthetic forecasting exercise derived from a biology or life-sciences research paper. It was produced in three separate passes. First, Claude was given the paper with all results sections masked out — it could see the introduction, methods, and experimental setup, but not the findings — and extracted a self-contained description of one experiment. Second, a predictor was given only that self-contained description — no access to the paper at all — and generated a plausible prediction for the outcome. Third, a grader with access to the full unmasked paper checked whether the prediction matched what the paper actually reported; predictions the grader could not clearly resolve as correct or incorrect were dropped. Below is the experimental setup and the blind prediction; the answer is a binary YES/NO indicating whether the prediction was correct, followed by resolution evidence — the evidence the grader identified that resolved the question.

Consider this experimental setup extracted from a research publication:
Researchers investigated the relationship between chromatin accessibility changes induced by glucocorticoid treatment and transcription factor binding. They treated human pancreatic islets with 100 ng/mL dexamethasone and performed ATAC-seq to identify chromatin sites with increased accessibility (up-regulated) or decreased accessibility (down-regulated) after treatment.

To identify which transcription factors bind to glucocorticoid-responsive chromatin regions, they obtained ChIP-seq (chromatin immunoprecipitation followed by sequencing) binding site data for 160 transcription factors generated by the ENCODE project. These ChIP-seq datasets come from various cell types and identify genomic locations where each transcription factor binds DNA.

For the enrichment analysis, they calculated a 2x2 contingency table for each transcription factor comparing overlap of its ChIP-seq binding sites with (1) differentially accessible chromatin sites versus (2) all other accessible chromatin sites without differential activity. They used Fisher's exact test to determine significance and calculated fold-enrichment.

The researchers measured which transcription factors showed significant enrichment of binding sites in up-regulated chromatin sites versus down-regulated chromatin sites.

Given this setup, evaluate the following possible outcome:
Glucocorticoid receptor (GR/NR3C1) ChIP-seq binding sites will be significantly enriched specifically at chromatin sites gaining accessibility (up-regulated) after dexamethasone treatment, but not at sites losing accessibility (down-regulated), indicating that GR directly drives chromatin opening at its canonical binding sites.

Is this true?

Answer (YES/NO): YES